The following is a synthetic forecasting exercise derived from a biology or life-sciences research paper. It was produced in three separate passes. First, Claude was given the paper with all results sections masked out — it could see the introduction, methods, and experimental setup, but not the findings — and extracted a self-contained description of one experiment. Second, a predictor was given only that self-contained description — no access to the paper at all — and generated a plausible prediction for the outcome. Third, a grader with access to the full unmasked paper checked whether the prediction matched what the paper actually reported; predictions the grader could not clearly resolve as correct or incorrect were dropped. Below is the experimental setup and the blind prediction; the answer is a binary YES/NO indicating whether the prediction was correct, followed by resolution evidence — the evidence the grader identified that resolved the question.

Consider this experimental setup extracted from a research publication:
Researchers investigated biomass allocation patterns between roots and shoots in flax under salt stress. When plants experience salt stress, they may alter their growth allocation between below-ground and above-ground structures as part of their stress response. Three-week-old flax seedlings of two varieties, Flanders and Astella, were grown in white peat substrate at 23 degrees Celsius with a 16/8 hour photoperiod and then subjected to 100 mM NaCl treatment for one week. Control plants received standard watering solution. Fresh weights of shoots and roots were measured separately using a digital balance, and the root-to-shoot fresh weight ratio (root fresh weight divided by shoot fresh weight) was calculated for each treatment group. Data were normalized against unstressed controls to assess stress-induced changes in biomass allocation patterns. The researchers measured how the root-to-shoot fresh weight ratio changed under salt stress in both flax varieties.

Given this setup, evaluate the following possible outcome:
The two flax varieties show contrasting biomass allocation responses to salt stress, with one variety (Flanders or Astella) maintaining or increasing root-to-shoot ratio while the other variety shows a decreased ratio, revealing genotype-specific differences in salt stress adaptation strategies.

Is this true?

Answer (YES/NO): NO